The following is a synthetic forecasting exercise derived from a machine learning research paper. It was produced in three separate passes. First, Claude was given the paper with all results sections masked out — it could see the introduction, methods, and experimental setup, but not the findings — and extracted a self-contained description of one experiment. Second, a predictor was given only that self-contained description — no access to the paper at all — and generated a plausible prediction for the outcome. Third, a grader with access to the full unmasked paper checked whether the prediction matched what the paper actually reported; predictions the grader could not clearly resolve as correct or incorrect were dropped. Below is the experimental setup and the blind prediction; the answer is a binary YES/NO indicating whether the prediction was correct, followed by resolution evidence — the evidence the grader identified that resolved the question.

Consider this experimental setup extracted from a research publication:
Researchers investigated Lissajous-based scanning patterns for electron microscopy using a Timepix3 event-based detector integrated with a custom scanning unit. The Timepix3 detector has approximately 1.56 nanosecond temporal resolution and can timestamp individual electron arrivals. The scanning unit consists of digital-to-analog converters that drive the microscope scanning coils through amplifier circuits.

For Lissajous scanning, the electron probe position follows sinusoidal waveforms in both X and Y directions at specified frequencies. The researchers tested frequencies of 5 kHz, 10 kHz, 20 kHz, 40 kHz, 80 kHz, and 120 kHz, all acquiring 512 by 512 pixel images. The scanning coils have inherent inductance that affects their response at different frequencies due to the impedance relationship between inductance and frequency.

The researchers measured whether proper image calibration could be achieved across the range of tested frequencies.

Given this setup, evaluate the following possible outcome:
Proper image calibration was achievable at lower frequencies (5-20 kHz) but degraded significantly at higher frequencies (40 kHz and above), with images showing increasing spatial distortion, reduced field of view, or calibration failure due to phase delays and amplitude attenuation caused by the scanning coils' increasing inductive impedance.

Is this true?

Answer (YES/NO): NO